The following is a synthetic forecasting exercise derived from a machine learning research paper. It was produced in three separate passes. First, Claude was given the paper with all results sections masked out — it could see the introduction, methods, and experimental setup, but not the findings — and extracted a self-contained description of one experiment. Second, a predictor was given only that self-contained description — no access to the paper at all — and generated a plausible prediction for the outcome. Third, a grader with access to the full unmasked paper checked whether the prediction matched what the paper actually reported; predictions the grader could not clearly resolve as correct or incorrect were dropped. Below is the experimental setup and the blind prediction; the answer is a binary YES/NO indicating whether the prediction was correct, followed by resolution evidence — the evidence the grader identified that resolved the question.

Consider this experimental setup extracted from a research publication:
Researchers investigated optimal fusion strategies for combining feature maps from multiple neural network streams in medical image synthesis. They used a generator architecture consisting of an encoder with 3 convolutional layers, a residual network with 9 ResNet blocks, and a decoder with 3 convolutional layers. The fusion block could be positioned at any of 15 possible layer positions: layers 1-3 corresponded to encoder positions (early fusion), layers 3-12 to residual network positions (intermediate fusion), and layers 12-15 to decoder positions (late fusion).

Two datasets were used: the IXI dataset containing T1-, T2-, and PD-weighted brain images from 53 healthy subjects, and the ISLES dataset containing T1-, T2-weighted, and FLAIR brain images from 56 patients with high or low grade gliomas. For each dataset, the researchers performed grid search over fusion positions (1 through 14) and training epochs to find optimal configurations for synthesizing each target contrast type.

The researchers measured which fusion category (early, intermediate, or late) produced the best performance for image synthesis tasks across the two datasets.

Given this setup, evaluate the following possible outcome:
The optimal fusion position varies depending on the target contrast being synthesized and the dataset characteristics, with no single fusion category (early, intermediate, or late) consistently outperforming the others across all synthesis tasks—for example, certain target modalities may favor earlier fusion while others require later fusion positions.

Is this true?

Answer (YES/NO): NO